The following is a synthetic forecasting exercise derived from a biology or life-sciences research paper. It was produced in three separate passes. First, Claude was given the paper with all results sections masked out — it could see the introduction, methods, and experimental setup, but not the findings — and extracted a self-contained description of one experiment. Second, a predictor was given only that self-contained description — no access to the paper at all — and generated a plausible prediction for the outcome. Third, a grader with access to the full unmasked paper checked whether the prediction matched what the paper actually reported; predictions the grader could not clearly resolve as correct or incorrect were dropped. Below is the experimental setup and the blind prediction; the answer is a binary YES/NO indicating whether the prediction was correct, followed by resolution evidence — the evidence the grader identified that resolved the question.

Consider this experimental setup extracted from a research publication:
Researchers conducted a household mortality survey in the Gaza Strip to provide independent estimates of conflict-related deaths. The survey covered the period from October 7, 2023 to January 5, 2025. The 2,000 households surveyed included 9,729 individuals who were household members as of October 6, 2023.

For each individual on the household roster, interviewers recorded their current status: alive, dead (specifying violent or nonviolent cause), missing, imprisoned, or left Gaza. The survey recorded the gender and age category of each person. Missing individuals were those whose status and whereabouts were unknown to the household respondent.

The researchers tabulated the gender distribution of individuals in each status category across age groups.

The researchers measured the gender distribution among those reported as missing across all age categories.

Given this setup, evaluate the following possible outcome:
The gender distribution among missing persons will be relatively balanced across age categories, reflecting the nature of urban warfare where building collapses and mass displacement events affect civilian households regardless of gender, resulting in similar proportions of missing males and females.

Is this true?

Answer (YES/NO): NO